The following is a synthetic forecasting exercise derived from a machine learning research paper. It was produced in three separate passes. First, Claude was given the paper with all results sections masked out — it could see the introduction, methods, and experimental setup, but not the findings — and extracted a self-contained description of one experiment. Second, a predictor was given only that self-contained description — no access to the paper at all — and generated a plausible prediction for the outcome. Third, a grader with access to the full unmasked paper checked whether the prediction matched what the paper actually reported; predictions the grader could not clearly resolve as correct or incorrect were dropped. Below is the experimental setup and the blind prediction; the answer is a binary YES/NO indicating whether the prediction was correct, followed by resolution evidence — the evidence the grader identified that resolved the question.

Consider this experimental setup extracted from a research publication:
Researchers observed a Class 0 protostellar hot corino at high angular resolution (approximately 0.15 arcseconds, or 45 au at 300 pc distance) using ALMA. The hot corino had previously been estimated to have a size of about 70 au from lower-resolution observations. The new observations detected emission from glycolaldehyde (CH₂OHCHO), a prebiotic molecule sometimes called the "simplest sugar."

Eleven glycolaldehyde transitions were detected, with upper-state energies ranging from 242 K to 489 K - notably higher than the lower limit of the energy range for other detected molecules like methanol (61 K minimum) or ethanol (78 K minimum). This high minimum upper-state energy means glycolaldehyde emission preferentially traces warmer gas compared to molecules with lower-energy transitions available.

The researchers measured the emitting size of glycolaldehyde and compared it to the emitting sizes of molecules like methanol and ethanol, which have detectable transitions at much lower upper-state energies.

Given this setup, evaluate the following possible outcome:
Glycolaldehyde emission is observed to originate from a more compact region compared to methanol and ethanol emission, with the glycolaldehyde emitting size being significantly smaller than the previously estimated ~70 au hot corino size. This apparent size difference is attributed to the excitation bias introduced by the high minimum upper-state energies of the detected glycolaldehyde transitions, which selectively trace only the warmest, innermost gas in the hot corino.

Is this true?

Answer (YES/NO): NO